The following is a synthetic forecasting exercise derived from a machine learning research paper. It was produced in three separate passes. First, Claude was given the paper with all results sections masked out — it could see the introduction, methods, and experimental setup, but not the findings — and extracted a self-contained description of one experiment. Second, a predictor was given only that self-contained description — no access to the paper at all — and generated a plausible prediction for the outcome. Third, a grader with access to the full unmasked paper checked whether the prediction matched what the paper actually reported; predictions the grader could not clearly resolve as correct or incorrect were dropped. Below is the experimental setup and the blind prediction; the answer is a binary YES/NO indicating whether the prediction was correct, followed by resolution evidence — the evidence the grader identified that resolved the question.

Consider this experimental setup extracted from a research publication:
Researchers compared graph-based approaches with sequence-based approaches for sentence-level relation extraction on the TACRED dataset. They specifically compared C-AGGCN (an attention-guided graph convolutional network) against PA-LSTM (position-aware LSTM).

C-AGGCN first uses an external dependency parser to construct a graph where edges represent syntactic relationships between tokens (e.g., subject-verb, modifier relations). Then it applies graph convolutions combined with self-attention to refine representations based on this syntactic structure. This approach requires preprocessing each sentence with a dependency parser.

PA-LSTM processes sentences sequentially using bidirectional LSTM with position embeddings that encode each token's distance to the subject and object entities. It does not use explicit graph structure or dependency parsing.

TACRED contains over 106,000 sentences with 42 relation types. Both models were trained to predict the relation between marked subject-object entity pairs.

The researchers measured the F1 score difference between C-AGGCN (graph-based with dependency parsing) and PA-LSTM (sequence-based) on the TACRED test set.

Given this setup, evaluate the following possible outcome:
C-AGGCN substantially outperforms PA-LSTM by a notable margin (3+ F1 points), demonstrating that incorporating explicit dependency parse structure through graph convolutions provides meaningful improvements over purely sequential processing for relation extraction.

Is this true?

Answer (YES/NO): YES